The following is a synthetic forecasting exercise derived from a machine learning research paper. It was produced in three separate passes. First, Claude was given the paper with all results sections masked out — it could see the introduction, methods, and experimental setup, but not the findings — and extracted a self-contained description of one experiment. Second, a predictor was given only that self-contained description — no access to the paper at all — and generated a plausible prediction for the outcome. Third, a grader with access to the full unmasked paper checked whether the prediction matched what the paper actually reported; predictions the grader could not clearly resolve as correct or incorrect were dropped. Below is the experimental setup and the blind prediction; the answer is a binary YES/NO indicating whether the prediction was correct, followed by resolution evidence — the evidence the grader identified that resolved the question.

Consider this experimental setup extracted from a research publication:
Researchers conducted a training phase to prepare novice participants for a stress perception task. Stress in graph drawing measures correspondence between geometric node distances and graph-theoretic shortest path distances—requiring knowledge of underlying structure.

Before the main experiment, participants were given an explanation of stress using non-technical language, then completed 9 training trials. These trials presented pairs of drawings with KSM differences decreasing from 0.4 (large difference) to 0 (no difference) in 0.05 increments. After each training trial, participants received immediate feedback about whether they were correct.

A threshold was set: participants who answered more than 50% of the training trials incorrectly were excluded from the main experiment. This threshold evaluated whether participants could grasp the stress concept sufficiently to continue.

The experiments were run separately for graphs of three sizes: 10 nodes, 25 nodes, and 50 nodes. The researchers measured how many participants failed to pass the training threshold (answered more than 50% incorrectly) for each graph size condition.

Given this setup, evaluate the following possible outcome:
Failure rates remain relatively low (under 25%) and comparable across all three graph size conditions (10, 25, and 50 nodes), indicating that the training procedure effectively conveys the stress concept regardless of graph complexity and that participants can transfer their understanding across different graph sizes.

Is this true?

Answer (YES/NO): NO